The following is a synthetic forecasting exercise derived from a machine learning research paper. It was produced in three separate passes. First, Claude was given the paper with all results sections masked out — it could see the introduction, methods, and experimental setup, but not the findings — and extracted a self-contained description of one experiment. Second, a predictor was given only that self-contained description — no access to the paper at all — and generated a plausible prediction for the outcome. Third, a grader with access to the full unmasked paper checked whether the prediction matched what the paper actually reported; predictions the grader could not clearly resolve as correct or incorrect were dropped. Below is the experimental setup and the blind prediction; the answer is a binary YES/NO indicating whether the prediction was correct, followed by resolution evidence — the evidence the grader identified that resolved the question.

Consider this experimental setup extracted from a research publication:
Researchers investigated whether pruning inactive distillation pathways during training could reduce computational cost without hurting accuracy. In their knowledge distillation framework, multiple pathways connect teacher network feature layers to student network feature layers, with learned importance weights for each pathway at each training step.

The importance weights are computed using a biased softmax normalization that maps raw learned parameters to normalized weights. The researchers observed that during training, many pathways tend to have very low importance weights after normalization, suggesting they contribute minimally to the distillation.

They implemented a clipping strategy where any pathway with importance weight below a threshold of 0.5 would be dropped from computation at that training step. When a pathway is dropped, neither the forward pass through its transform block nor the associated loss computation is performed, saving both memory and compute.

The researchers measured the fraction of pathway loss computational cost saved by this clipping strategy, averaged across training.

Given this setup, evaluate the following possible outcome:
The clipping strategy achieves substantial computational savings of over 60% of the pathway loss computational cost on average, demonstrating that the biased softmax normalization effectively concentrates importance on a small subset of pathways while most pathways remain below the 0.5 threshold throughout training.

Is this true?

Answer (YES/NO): NO